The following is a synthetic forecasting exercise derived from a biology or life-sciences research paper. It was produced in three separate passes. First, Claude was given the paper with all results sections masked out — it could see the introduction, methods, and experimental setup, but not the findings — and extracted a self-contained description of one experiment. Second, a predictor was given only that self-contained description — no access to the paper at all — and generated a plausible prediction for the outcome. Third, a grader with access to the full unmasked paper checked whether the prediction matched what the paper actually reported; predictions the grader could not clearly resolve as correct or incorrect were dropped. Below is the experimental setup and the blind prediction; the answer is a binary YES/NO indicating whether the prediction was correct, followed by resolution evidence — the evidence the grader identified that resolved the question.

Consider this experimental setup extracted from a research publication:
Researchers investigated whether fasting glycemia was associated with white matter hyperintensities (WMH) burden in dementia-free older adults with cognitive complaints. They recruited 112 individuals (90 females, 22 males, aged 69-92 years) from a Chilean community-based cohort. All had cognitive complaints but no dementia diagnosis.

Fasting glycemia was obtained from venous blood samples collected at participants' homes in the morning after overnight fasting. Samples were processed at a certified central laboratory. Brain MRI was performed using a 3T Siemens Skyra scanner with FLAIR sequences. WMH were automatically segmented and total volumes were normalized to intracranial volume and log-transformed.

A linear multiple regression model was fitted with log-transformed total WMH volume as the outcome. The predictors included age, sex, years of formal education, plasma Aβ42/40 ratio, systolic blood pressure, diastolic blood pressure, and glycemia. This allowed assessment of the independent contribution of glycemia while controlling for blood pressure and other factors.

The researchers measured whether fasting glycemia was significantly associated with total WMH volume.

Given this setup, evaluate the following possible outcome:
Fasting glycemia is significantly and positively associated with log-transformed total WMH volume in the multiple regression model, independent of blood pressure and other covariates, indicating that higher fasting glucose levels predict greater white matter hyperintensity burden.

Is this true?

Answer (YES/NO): NO